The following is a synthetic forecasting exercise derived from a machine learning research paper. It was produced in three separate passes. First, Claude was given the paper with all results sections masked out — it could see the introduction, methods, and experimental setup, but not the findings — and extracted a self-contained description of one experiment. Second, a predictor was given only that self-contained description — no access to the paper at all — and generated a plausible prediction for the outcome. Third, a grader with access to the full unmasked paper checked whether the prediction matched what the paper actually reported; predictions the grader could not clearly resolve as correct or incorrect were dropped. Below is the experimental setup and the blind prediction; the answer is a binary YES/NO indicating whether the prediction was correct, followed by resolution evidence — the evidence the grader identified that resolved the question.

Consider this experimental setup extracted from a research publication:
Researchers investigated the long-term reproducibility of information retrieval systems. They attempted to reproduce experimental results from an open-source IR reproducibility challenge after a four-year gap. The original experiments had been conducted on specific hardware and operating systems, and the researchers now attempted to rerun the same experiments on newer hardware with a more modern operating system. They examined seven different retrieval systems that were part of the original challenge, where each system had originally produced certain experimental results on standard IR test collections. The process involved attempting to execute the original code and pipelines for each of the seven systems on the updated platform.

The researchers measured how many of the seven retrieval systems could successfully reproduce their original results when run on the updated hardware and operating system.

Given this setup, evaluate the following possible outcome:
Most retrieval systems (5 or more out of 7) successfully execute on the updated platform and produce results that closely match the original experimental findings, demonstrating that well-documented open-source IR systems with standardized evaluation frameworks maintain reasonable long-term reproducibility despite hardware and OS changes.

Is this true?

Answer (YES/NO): NO